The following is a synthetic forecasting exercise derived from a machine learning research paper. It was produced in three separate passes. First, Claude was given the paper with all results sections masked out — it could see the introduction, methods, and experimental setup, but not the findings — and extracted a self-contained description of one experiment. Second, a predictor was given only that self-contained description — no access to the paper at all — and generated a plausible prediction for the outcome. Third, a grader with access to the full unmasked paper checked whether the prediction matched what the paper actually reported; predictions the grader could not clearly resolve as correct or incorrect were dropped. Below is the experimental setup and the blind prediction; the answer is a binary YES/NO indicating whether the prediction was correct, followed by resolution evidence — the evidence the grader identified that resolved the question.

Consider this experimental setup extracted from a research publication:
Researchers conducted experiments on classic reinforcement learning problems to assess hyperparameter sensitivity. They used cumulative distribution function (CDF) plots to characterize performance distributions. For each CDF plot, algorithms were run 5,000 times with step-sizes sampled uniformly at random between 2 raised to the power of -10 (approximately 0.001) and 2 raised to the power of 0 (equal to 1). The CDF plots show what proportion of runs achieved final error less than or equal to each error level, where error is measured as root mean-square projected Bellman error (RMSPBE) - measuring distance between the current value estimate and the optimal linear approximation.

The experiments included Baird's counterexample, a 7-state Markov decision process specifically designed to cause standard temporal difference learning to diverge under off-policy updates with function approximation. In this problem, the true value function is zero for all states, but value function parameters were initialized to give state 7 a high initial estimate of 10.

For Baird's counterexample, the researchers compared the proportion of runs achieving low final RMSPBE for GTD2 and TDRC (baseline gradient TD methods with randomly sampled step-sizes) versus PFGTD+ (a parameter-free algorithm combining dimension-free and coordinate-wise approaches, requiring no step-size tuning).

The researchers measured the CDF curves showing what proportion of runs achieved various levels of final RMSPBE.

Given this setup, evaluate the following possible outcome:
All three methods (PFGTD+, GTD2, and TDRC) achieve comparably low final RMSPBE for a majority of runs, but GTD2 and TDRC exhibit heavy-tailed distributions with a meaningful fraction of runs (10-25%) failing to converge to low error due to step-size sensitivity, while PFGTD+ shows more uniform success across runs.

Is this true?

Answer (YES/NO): NO